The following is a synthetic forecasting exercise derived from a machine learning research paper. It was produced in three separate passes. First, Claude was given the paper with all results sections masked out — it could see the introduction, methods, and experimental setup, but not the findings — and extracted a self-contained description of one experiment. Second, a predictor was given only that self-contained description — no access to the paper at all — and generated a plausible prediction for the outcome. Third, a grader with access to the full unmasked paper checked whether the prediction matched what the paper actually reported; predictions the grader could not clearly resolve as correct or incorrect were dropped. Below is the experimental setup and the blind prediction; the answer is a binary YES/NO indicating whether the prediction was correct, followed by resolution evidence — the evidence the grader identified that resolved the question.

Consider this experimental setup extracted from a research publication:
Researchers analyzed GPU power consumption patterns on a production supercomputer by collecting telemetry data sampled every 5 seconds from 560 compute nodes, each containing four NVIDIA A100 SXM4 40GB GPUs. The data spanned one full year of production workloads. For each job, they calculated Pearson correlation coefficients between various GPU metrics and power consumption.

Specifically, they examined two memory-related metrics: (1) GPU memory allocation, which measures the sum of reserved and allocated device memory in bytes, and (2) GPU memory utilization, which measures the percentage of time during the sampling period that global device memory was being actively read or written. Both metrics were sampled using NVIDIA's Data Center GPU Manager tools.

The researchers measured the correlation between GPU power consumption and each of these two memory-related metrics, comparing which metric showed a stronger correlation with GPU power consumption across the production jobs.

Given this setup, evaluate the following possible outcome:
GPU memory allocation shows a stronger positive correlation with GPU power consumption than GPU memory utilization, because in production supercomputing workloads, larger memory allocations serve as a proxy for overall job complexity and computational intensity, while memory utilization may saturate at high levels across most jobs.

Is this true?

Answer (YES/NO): NO